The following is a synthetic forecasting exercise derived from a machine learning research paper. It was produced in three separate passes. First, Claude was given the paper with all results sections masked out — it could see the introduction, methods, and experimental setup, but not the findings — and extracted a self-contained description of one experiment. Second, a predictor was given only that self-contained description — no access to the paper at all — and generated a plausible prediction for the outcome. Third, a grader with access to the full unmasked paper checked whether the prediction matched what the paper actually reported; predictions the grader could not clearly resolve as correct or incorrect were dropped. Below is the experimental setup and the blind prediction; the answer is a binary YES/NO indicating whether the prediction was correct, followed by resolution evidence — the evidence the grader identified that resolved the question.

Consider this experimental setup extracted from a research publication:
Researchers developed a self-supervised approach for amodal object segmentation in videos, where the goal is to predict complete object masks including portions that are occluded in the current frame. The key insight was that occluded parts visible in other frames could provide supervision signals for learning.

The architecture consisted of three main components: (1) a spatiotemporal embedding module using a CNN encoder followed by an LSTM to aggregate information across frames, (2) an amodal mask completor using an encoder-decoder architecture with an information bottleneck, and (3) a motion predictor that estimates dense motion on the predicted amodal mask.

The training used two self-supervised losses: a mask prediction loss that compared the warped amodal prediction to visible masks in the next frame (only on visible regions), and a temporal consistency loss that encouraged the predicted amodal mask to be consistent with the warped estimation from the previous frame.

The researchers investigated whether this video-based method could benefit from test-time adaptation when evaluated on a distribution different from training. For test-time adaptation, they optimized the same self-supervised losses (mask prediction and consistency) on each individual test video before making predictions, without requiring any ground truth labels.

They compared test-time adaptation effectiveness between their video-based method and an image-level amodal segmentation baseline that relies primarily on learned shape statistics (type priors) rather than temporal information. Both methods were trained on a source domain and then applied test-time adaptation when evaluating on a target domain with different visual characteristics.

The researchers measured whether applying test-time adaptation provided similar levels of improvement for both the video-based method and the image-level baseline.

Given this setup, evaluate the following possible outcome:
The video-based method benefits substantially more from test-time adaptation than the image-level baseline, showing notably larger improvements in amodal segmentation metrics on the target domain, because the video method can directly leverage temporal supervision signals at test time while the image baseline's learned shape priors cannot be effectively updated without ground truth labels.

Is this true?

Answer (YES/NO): YES